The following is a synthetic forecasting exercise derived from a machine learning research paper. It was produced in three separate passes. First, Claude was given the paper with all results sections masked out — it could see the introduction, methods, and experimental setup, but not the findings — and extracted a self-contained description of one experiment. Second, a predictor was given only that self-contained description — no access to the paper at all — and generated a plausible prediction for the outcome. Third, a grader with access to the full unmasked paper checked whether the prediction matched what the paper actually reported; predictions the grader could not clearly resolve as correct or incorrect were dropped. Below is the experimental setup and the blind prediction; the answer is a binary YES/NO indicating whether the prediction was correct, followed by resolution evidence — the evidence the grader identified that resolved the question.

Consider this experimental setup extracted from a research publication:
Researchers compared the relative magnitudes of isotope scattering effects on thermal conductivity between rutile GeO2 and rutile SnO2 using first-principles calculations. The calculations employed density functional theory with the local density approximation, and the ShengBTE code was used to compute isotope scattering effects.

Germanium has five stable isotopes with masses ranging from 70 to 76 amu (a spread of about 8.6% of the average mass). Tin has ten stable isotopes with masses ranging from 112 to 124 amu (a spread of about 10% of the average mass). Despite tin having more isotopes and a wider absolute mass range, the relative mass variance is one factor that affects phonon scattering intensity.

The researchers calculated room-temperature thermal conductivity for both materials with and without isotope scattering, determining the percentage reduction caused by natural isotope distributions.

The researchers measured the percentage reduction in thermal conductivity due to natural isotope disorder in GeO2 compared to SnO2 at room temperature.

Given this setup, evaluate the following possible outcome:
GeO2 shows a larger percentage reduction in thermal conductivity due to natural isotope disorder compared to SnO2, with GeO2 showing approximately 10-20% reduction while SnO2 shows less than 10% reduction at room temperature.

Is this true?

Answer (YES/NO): NO